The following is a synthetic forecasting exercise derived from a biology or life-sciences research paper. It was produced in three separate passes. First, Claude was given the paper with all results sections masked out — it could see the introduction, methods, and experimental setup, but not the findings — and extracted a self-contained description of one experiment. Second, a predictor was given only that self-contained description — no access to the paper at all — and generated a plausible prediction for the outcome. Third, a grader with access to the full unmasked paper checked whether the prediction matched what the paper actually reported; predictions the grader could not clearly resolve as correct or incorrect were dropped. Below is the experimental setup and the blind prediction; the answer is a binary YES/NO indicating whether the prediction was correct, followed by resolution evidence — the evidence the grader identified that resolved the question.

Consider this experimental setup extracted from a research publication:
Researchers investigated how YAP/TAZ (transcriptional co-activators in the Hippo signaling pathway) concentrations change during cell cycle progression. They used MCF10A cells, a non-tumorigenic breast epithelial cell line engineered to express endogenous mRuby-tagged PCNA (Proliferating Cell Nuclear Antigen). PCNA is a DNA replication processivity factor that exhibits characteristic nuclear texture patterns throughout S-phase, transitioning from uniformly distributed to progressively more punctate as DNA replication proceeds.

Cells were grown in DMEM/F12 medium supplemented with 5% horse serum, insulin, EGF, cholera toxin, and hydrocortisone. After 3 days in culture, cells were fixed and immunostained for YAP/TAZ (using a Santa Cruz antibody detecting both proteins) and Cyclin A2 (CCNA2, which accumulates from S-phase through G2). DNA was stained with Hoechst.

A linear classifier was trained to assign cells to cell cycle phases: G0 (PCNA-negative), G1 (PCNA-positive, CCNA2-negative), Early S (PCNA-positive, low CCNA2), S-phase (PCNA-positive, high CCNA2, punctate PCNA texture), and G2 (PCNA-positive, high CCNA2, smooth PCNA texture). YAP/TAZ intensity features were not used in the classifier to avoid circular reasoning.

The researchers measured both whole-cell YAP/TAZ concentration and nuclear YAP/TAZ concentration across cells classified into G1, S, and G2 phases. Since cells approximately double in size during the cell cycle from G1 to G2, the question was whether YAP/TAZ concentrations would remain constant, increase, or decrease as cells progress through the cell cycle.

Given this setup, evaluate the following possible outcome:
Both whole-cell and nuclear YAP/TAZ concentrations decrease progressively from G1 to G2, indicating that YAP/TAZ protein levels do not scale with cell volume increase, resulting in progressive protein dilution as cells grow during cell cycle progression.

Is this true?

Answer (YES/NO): NO